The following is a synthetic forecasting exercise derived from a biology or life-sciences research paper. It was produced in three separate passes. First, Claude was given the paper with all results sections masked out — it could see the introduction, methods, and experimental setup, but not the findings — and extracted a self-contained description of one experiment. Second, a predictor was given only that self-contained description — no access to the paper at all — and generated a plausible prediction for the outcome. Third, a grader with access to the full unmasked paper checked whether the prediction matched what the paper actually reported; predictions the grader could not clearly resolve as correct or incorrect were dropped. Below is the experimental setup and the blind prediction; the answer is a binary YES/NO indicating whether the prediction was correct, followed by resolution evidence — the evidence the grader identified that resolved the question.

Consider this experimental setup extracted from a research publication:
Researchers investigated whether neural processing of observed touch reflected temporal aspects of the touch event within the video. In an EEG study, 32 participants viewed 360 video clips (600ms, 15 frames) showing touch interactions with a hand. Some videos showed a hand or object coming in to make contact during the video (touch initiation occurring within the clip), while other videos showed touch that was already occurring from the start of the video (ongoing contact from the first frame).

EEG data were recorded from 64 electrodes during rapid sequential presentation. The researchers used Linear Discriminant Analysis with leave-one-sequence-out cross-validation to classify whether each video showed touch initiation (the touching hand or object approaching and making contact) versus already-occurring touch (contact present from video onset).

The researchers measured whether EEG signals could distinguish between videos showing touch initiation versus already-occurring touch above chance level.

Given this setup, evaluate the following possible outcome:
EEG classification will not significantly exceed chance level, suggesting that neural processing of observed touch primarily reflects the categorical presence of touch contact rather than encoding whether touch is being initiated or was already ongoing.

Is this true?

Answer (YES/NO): YES